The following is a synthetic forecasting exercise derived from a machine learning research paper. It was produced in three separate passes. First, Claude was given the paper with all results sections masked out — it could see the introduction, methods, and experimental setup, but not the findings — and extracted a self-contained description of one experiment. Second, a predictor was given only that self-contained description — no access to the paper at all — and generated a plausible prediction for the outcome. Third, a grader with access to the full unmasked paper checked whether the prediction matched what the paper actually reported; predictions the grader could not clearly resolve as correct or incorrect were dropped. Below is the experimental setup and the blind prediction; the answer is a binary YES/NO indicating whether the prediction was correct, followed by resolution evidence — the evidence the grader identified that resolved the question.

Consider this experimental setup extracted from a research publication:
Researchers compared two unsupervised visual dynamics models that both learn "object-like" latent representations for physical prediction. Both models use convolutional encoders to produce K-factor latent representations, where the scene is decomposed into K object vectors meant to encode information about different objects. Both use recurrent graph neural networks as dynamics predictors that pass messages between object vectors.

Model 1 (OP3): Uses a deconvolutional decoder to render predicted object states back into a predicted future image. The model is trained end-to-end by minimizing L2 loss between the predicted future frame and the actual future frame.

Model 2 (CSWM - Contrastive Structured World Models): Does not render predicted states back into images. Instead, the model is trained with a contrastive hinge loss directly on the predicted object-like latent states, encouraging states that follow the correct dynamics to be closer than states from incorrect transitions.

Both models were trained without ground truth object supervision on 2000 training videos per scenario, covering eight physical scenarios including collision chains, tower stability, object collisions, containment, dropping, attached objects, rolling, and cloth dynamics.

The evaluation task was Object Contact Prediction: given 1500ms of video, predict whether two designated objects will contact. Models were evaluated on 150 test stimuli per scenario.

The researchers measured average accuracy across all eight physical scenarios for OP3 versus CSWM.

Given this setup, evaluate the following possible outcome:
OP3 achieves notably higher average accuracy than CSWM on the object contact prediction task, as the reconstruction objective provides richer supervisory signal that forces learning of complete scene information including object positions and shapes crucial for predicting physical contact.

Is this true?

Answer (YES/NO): NO